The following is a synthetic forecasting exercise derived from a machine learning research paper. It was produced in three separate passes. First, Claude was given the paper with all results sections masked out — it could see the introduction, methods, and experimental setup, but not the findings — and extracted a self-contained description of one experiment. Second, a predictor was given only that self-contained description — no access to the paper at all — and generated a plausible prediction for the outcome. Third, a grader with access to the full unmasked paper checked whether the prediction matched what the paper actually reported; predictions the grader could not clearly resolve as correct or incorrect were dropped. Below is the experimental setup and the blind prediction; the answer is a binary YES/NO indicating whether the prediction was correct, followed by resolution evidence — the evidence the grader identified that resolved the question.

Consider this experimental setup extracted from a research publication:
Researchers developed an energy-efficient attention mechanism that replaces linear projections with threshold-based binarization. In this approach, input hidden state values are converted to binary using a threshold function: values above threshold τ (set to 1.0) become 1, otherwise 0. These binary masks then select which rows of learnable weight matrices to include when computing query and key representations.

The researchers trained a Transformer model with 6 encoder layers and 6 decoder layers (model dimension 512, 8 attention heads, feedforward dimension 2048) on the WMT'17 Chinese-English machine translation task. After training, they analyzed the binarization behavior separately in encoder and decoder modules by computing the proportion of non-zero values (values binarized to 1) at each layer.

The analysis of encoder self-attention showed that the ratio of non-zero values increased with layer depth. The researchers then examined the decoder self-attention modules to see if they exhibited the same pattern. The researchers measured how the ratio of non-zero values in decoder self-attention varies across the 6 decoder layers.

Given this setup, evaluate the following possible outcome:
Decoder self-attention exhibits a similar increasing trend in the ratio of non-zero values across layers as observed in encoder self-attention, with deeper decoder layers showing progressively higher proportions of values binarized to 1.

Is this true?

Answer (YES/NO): NO